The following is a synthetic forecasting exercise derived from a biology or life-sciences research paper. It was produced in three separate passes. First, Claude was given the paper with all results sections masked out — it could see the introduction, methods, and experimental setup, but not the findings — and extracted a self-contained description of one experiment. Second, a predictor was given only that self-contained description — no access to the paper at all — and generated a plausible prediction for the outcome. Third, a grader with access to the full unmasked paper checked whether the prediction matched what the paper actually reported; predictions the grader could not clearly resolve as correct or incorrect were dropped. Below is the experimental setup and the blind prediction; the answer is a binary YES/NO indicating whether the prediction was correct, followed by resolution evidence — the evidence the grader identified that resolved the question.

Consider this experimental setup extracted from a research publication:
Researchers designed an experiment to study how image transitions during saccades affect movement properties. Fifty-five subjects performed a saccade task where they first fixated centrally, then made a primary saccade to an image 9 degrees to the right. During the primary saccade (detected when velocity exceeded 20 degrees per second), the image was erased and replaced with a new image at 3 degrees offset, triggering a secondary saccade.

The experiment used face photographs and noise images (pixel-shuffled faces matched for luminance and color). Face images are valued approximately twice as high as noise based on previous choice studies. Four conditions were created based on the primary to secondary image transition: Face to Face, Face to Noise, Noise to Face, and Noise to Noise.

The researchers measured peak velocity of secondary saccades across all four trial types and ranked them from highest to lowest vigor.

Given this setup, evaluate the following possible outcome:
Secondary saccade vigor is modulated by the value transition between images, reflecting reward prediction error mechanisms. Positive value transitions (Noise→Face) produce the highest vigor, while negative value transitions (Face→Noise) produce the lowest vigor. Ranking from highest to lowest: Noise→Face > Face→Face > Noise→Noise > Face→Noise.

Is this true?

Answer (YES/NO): YES